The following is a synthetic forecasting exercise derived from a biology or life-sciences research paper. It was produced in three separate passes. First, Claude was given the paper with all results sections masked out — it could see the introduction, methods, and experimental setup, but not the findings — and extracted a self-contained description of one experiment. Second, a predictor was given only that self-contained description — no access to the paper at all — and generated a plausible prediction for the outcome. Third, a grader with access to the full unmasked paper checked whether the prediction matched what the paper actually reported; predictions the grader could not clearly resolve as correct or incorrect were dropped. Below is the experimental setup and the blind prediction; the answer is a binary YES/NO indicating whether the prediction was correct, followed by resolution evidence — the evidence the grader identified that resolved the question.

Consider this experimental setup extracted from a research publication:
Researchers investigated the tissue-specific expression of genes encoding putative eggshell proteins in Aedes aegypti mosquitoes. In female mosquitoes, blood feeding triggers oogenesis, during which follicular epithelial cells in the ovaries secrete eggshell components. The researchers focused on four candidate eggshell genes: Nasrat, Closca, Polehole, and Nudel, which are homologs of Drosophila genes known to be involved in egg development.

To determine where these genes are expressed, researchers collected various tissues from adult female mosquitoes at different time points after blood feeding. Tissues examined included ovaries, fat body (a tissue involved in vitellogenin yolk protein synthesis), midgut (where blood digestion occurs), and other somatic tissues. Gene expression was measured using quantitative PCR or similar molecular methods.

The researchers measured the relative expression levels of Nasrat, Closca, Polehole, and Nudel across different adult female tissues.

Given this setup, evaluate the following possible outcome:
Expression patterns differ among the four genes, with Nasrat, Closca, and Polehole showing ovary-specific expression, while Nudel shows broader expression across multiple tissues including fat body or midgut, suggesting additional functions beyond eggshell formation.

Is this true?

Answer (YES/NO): NO